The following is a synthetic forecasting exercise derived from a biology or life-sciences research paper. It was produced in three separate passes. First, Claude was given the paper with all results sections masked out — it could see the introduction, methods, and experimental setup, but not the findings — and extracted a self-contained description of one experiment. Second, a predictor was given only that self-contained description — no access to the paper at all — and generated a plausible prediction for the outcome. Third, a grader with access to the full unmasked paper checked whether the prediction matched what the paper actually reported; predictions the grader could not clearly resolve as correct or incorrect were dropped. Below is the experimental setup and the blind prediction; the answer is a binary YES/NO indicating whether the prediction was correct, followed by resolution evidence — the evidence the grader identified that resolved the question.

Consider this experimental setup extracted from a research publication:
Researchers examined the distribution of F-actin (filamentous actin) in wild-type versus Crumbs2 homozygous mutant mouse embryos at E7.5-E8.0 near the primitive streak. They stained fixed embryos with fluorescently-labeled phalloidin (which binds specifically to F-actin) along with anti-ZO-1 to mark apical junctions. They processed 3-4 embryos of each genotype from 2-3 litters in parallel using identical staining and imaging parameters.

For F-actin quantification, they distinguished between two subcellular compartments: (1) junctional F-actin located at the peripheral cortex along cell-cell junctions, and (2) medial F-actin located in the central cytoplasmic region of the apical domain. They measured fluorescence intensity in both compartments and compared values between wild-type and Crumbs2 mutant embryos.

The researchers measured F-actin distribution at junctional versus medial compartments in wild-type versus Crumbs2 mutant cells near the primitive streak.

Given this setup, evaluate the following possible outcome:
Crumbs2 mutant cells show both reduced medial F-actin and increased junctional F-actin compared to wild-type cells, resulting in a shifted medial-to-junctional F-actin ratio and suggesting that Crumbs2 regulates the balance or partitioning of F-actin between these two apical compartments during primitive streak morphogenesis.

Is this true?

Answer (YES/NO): NO